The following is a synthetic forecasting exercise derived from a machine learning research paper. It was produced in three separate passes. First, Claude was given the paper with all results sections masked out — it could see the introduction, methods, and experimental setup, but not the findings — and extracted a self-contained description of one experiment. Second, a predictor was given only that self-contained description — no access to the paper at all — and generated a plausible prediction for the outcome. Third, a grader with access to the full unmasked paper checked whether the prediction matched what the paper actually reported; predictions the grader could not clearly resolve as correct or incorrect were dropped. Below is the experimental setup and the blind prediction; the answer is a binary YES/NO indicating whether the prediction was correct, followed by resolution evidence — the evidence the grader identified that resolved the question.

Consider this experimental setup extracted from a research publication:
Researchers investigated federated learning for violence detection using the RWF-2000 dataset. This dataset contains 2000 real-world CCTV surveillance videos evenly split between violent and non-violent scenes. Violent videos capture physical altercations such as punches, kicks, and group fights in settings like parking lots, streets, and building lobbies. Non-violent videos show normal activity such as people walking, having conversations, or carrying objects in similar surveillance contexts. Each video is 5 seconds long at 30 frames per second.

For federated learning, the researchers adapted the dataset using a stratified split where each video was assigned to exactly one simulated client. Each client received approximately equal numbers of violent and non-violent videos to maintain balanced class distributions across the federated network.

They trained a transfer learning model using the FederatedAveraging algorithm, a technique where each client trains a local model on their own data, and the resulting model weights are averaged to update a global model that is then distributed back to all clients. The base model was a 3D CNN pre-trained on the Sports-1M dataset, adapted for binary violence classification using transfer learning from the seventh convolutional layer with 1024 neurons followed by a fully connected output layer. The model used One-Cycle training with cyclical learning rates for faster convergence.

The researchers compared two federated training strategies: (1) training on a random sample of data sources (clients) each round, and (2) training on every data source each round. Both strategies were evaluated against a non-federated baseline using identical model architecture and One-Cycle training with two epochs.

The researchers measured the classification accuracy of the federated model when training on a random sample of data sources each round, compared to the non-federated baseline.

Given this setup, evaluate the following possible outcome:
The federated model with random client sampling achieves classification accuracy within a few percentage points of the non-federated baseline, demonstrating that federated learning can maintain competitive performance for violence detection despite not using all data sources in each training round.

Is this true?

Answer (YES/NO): YES